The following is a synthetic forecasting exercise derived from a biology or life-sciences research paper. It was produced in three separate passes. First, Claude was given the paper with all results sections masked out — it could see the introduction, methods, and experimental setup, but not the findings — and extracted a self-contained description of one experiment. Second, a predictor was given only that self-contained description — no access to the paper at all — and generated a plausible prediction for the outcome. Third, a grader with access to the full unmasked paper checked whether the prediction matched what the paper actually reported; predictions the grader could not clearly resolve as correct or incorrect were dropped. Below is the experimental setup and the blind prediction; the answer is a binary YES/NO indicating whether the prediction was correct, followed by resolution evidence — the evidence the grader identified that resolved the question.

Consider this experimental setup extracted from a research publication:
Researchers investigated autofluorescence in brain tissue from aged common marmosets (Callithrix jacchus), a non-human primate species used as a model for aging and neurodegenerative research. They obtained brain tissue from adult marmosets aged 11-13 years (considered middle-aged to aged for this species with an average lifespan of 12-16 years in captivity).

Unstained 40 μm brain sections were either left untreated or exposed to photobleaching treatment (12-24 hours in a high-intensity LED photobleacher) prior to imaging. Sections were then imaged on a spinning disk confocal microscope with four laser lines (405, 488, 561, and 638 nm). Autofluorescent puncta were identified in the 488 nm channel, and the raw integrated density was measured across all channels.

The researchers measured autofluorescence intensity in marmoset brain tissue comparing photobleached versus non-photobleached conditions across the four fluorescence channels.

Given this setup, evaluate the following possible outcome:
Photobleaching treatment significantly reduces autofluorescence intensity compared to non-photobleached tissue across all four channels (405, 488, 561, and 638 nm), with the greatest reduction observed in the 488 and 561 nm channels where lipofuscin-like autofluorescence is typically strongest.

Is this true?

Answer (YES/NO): NO